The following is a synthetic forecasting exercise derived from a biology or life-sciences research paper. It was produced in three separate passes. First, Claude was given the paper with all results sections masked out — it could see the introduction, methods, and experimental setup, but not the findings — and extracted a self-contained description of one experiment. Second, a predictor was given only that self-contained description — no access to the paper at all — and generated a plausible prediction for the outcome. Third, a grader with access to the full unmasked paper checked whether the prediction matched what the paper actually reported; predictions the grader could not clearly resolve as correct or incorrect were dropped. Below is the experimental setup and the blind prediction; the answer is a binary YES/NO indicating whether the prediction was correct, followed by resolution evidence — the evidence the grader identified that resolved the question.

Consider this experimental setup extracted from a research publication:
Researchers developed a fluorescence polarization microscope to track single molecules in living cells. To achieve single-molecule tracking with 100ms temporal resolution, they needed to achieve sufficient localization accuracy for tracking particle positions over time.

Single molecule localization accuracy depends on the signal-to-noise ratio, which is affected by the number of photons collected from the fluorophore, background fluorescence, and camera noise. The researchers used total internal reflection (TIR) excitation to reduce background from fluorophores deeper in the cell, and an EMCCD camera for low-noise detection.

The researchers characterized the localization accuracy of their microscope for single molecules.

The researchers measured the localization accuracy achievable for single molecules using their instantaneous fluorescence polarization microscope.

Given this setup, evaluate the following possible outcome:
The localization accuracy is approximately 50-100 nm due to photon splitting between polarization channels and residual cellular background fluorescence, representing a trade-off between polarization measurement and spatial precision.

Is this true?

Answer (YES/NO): NO